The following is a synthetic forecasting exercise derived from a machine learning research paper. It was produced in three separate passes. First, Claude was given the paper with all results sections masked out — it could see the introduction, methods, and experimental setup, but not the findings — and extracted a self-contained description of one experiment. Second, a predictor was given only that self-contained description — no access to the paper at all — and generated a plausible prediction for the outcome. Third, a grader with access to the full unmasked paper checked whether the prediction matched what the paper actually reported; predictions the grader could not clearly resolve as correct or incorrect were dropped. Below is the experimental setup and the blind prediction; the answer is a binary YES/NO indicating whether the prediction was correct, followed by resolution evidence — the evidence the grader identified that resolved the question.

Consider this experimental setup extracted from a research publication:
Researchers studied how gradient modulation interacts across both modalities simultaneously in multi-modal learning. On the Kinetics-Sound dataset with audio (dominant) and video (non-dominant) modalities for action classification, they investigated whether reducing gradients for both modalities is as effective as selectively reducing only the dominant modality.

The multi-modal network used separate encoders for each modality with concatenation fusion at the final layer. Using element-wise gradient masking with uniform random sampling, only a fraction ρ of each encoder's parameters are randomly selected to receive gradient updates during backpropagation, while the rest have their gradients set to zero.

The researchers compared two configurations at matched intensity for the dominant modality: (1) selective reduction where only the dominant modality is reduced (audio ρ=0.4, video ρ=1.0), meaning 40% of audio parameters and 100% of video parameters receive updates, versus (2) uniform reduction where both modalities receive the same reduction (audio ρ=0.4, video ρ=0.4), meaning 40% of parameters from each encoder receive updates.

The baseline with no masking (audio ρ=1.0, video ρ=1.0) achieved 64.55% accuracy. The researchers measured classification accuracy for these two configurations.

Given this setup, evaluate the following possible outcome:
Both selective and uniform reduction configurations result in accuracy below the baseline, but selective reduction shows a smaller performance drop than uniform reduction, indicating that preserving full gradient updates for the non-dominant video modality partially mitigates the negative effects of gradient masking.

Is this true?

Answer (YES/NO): NO